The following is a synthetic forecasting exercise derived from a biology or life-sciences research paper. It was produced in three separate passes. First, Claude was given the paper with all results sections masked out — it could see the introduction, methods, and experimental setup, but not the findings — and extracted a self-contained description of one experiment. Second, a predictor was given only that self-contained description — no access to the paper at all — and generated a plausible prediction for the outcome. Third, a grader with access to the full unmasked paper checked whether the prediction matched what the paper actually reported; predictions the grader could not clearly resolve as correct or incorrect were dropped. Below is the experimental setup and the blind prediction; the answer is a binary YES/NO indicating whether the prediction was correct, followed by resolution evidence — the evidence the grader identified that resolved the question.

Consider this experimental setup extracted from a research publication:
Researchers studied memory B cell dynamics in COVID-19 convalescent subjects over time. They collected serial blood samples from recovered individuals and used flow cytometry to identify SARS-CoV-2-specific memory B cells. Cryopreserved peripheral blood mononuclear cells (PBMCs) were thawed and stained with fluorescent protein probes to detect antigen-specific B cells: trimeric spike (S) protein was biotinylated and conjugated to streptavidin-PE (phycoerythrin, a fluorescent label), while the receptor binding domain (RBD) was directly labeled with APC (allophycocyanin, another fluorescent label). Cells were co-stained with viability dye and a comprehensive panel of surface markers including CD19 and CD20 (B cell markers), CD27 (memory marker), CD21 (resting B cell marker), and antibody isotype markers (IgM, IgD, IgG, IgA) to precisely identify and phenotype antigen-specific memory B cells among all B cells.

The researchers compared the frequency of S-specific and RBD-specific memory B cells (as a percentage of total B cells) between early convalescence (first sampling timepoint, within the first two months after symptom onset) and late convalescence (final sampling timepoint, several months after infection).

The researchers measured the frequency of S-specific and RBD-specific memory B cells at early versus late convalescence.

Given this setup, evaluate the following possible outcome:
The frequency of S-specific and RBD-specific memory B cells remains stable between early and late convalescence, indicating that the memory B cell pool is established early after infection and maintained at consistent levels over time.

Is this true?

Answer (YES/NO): NO